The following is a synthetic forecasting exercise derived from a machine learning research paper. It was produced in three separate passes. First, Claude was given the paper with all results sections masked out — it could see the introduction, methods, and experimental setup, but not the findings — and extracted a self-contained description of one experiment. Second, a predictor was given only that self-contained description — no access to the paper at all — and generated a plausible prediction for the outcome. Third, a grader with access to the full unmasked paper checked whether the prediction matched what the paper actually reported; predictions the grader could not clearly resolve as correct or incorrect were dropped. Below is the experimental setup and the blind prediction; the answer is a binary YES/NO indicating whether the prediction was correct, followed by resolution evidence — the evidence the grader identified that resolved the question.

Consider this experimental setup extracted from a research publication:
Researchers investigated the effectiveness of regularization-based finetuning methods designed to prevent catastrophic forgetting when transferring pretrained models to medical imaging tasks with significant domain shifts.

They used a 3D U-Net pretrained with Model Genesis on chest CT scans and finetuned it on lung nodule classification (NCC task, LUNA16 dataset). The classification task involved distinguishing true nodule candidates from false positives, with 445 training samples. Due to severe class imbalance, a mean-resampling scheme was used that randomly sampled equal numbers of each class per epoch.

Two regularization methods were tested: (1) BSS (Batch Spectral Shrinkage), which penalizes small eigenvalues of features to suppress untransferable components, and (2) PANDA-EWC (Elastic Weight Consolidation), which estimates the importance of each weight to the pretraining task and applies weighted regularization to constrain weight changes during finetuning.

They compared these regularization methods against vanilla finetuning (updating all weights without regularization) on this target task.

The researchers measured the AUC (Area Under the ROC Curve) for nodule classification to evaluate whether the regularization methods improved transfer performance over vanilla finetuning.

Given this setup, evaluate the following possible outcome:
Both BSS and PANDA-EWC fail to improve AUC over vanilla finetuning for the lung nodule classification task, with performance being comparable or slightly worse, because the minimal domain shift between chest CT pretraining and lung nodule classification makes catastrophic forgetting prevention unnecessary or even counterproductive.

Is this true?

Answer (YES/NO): NO